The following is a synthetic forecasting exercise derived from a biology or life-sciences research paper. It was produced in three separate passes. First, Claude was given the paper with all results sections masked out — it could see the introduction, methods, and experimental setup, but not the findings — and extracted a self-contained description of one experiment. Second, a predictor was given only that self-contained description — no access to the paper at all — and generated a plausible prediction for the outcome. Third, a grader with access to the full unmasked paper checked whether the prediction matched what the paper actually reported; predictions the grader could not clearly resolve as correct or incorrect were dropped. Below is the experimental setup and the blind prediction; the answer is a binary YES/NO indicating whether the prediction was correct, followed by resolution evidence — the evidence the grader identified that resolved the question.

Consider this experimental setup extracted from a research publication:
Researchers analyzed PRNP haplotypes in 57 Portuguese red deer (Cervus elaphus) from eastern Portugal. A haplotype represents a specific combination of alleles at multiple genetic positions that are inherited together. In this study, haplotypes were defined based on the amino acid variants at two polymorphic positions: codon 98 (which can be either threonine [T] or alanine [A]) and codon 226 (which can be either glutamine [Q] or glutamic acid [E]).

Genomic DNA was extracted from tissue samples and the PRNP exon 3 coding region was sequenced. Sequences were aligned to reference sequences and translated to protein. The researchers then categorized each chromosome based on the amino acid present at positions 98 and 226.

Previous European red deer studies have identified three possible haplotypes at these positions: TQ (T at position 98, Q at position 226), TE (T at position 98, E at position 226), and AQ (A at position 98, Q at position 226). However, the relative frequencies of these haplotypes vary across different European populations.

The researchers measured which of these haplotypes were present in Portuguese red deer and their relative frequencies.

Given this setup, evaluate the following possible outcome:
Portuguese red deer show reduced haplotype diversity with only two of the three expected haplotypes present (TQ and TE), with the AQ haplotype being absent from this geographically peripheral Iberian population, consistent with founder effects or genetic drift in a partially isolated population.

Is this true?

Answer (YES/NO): NO